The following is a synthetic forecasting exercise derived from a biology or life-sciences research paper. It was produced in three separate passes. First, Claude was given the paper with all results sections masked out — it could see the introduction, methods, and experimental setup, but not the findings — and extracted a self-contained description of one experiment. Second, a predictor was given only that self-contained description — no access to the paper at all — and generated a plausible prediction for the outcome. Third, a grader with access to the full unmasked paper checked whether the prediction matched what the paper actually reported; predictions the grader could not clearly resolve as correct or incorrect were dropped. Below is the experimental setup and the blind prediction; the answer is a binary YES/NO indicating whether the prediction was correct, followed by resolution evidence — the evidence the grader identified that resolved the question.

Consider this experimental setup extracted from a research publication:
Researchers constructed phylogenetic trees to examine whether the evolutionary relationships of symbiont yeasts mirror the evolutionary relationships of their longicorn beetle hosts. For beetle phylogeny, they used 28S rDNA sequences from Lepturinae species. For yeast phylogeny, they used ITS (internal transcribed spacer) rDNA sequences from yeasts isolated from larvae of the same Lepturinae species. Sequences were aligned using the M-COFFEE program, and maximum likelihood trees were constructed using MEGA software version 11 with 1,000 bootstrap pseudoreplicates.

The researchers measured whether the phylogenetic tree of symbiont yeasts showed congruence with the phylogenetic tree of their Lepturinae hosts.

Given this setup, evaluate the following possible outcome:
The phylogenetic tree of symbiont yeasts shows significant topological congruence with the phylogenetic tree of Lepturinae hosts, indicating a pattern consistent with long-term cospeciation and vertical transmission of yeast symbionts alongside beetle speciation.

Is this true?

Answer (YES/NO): NO